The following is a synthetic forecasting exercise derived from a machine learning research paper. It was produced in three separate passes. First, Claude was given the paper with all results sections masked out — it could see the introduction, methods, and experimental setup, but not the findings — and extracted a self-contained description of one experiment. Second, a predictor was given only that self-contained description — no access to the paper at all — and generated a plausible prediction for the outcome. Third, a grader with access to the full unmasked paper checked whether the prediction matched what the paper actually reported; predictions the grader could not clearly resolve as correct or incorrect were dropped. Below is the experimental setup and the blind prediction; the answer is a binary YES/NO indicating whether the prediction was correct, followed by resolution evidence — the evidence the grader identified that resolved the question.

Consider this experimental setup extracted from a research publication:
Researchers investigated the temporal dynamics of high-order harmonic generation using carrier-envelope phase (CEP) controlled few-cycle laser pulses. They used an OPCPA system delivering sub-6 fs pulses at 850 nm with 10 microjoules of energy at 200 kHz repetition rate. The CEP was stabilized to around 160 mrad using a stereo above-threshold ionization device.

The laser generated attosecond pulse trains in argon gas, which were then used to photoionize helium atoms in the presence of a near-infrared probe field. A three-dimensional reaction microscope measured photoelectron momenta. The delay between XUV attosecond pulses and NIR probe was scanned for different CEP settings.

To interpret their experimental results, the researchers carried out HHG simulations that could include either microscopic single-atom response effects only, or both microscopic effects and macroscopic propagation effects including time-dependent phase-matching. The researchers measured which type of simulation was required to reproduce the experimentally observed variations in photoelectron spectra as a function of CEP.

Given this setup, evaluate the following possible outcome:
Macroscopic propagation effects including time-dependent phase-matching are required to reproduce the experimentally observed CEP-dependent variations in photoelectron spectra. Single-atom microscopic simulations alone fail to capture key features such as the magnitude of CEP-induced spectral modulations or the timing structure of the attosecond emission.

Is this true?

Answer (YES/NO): YES